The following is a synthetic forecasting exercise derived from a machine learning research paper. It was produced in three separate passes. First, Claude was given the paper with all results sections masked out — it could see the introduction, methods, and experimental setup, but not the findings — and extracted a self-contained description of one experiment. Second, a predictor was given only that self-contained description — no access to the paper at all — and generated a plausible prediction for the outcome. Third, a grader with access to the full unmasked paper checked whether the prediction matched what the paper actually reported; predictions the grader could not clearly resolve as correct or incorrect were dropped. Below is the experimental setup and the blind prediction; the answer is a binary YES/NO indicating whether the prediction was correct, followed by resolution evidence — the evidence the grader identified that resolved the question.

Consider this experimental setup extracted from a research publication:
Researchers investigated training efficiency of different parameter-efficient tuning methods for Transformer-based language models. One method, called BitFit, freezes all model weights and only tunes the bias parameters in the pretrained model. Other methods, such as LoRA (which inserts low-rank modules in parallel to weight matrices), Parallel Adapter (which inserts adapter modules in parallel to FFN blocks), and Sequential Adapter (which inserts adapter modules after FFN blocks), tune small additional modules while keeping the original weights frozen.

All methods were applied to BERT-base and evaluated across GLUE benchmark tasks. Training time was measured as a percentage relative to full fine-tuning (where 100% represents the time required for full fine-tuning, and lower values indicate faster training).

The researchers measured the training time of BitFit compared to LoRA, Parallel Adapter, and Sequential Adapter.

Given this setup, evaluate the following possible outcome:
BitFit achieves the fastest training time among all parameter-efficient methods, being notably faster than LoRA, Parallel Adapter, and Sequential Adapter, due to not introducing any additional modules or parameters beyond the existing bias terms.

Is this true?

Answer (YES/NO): YES